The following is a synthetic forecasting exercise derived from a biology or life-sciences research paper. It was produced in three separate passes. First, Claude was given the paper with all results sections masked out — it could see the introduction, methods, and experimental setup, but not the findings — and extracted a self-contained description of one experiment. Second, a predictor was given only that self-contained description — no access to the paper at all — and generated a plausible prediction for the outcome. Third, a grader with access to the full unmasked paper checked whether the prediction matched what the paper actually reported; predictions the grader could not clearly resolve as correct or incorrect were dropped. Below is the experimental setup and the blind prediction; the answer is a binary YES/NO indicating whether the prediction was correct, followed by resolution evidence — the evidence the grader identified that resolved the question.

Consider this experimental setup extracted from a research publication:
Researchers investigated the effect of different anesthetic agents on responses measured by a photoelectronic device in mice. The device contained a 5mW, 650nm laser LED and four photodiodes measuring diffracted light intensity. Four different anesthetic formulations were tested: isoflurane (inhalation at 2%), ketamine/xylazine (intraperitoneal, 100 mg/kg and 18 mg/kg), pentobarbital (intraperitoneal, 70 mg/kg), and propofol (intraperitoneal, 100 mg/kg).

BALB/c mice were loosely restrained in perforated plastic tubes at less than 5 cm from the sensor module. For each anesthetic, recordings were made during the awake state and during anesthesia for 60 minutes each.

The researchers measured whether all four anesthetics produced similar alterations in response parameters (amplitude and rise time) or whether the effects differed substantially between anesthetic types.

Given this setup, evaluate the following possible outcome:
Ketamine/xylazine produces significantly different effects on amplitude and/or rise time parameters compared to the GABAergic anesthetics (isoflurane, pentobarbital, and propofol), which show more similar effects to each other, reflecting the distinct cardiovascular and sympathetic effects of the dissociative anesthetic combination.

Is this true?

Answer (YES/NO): NO